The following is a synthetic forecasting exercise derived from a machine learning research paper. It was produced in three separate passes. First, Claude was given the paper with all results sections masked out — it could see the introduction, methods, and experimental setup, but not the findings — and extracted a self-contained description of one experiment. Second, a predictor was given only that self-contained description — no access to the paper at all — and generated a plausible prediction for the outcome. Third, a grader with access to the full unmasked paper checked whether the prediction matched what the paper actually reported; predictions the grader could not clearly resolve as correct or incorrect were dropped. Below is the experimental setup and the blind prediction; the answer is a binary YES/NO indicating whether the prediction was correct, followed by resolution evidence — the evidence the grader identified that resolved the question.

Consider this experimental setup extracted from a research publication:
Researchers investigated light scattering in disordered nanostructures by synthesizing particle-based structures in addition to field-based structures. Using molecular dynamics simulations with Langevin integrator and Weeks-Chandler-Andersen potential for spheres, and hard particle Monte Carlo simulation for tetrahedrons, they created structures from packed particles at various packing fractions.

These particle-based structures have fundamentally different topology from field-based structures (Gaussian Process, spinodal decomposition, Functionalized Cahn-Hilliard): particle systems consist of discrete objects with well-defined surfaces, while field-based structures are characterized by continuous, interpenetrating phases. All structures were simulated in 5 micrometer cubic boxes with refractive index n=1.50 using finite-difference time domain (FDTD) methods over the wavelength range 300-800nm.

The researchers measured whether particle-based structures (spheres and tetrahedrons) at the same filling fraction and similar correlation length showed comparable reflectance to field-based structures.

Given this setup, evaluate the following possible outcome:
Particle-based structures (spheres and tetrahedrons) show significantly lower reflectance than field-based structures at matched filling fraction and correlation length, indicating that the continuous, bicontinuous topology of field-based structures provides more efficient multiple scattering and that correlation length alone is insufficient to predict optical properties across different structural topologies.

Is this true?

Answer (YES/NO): NO